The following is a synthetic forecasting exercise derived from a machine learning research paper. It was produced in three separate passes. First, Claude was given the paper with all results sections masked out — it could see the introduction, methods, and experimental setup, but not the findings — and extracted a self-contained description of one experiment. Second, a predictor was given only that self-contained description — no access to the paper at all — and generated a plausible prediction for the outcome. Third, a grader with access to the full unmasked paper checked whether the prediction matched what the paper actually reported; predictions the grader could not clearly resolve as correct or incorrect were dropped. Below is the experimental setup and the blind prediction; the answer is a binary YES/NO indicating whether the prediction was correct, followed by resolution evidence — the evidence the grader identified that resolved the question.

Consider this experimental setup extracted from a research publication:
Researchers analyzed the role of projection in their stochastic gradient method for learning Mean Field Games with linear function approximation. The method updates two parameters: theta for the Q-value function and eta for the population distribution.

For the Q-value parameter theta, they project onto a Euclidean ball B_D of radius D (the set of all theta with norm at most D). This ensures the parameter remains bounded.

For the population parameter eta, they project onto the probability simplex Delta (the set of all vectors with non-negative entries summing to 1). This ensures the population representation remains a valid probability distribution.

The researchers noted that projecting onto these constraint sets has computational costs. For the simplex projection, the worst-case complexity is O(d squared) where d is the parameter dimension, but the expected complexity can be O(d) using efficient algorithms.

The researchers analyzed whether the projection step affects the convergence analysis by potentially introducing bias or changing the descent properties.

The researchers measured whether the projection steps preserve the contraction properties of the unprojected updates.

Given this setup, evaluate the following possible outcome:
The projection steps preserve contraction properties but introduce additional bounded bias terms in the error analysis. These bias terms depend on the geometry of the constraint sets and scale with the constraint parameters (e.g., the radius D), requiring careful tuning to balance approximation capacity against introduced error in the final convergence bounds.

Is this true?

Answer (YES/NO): NO